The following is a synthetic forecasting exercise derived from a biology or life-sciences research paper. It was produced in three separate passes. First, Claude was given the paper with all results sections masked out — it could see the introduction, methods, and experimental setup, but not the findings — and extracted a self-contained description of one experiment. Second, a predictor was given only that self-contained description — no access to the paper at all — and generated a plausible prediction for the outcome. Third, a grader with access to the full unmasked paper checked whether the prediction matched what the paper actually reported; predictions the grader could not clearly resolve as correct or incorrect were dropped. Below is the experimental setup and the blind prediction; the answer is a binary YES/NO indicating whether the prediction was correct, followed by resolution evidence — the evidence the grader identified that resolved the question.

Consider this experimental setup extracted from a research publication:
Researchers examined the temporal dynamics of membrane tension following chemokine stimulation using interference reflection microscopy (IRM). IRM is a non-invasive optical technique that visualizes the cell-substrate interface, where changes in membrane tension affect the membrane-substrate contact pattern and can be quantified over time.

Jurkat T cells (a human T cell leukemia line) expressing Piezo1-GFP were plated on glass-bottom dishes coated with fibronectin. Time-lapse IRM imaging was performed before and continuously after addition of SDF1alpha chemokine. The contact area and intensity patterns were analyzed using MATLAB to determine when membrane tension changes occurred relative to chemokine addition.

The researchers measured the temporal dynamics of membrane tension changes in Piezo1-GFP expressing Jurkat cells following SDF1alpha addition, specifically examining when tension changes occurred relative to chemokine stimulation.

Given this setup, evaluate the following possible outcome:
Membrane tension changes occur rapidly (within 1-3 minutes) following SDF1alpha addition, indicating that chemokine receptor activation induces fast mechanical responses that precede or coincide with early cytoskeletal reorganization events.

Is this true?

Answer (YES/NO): YES